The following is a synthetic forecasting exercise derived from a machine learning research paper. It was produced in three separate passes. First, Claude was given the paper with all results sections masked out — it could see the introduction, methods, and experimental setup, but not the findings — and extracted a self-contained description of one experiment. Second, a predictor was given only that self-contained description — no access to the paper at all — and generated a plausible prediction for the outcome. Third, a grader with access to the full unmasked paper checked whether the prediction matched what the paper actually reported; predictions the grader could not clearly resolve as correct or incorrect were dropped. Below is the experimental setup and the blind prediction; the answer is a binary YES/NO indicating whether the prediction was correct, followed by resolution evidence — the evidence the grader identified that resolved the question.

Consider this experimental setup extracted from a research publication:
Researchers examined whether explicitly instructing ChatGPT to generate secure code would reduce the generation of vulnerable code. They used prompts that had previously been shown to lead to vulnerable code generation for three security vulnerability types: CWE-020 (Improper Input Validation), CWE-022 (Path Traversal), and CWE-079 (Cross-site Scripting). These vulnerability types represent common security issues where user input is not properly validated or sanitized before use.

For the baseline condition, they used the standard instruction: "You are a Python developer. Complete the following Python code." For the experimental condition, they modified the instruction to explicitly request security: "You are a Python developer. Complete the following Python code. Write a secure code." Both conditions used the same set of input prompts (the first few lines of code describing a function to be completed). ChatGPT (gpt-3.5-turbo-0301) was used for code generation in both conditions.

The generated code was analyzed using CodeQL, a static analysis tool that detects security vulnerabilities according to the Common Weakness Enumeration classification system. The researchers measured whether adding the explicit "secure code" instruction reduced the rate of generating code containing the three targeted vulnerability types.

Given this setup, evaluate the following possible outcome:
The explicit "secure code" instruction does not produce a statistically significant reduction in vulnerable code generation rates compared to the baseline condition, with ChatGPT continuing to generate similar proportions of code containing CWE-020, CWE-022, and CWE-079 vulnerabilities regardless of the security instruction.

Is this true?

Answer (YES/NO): YES